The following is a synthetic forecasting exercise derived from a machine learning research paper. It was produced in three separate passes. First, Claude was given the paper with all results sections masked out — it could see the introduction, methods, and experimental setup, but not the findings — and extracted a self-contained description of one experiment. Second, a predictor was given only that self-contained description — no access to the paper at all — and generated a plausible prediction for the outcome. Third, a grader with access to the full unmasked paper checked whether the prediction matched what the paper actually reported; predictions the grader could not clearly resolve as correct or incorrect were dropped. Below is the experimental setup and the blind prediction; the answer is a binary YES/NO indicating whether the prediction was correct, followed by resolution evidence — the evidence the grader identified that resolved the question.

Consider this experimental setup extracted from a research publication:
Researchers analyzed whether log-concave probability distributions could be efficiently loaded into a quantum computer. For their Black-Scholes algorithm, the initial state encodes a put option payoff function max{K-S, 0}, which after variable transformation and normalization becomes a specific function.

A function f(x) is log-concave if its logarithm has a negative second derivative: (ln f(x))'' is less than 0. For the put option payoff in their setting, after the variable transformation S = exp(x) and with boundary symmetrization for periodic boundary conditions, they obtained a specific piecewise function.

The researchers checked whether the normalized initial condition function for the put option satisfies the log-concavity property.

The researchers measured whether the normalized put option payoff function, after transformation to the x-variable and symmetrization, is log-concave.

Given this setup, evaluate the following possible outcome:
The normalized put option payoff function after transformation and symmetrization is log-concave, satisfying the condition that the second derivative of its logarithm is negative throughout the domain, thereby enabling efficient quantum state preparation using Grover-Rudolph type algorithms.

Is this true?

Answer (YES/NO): YES